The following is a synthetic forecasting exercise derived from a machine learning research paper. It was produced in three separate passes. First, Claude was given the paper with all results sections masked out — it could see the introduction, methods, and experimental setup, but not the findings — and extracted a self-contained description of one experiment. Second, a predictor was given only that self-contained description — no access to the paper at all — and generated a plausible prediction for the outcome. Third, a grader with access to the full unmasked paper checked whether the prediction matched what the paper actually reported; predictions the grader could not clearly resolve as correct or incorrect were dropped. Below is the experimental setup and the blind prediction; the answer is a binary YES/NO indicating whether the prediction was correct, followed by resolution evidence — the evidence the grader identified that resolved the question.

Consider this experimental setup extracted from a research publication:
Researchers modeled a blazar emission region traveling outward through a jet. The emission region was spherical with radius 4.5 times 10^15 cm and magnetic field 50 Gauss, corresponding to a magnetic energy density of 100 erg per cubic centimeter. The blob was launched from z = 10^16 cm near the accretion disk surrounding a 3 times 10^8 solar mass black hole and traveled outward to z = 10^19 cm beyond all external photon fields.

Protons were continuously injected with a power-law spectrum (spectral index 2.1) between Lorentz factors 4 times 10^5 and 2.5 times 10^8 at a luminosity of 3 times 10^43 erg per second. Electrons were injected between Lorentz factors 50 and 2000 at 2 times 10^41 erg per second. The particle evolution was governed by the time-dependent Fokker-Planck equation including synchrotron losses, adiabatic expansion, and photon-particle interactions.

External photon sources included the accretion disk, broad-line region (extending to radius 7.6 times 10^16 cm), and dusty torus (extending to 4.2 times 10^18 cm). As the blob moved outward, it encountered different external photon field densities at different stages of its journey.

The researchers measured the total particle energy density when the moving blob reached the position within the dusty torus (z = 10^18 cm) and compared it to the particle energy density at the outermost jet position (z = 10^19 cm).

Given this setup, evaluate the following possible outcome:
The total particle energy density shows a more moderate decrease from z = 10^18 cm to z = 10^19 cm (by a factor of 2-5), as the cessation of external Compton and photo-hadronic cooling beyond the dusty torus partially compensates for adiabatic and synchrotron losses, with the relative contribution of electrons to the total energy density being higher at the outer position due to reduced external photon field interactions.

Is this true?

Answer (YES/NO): NO